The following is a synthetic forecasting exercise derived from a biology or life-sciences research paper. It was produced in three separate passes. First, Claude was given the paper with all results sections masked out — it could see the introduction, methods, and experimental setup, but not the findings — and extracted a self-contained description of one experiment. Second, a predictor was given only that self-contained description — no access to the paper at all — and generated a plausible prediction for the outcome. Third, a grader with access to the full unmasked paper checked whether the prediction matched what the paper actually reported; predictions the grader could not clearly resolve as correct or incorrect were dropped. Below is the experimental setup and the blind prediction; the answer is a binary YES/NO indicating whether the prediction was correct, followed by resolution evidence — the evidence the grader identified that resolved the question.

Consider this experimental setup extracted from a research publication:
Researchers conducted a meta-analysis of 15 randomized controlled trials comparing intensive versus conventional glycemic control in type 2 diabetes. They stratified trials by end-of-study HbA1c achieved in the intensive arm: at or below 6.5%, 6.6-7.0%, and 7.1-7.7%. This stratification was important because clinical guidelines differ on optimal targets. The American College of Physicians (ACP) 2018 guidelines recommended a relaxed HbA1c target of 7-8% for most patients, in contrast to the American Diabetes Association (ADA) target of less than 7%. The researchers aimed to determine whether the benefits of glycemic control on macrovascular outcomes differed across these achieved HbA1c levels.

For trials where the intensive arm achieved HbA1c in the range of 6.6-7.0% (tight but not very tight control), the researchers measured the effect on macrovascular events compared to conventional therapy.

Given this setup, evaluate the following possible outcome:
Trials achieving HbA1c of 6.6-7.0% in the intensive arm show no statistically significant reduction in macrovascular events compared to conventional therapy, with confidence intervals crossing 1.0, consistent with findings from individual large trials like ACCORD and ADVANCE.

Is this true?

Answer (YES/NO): YES